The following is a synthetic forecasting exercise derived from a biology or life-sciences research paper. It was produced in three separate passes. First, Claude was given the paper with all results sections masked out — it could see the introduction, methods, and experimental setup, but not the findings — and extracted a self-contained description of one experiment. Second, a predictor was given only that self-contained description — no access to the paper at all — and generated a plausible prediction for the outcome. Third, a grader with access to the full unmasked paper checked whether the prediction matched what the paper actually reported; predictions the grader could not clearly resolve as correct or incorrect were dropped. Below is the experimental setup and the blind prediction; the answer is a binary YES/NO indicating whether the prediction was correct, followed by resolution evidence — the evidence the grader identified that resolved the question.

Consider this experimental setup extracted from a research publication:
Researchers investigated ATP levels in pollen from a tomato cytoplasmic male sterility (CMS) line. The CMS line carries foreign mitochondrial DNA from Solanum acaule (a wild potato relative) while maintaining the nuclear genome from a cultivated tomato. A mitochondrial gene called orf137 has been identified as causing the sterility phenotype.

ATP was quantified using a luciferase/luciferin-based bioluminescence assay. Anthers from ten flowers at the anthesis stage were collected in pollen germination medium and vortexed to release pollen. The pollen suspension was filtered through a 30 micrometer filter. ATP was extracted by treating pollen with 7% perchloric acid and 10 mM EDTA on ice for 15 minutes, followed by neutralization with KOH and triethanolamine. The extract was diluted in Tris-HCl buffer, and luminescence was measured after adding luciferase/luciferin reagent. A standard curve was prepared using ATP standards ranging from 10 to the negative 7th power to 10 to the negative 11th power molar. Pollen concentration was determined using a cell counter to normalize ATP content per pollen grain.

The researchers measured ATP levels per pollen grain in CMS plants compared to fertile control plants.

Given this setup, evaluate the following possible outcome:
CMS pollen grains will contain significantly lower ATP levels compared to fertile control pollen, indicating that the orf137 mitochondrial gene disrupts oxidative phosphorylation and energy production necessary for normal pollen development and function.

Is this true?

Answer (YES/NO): NO